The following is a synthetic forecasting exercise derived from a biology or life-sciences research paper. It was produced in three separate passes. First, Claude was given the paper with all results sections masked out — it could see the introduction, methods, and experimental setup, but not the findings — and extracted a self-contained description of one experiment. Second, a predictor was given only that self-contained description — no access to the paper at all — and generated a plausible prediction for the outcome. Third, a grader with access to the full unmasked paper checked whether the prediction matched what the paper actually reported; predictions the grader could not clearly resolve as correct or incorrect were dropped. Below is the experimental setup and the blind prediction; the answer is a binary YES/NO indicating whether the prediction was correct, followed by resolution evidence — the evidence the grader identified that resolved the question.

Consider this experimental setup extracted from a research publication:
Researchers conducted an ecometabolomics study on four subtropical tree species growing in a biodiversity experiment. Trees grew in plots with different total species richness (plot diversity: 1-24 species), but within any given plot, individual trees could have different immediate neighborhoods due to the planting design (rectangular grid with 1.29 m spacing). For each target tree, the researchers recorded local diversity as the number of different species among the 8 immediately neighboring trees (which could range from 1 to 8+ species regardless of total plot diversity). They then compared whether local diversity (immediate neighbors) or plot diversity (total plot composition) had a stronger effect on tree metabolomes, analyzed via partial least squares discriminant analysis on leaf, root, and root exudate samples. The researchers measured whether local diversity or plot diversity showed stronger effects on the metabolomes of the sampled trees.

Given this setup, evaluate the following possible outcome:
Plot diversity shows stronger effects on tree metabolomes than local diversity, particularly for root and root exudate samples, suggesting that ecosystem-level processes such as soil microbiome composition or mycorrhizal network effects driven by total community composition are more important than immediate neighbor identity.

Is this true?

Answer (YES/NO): NO